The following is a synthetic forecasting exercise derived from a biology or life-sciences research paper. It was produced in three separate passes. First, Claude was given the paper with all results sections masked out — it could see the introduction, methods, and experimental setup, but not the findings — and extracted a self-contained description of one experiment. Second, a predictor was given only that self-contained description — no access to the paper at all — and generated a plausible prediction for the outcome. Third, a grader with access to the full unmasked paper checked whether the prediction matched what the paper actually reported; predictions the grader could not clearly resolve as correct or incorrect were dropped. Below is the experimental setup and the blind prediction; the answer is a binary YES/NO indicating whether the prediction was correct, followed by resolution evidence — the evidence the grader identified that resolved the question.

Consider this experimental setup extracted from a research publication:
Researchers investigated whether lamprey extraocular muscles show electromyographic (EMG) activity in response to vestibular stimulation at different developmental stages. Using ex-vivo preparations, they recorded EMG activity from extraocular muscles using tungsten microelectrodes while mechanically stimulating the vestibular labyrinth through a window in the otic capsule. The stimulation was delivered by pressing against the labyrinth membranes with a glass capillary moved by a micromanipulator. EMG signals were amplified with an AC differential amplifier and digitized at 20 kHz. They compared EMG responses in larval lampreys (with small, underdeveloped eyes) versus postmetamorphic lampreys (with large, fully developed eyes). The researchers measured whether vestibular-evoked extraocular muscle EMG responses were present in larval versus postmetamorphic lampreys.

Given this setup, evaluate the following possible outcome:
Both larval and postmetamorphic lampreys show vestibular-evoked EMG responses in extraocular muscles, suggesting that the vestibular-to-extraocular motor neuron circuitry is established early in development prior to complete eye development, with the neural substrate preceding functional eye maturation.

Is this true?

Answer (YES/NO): YES